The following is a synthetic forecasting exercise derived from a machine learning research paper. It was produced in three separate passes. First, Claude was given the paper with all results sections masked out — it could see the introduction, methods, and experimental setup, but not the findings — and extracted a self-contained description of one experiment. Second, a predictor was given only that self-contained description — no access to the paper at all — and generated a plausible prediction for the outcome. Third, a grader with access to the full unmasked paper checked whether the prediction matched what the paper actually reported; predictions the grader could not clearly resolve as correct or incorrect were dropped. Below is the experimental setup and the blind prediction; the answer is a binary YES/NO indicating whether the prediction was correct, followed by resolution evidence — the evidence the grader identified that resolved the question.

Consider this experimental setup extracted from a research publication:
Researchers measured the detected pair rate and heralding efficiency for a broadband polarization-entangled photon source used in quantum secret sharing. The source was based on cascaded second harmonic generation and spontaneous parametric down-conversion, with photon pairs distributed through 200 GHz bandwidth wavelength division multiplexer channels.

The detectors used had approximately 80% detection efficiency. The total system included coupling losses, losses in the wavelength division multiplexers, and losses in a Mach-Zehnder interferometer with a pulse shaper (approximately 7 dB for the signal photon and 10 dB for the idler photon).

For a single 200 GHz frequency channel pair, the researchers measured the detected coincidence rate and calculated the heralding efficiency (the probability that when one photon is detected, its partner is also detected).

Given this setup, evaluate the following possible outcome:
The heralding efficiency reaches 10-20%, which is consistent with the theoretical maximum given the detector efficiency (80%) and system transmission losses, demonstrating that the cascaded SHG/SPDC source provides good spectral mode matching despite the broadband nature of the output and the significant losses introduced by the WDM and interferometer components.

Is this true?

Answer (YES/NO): NO